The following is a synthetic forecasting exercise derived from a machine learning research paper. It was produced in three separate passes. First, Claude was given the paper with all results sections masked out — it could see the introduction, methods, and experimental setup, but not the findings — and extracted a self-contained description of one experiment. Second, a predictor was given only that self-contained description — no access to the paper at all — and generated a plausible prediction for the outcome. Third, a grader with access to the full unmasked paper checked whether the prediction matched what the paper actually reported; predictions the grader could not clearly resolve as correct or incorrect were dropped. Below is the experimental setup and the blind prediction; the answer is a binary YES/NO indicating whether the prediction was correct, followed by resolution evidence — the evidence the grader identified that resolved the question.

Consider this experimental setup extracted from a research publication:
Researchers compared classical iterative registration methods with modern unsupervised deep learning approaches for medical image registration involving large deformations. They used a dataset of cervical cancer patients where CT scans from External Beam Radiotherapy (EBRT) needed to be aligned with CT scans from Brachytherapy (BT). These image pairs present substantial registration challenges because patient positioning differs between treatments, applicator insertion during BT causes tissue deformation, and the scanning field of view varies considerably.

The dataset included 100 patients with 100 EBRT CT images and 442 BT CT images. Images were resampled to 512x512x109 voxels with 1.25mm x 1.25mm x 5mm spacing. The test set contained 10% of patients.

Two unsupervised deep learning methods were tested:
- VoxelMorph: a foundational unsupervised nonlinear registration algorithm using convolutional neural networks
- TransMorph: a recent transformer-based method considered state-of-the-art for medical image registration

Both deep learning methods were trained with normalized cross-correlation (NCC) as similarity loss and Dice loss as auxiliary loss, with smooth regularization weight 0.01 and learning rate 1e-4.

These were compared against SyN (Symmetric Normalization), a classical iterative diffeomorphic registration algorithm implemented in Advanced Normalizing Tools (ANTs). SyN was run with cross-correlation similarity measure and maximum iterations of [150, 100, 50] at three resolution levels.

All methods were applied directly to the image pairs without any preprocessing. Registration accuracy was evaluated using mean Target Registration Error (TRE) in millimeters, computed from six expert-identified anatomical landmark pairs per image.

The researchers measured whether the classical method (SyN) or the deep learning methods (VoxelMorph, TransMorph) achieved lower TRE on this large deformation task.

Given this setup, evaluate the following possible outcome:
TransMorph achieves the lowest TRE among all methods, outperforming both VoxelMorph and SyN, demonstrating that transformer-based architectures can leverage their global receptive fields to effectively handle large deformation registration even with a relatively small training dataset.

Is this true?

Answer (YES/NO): NO